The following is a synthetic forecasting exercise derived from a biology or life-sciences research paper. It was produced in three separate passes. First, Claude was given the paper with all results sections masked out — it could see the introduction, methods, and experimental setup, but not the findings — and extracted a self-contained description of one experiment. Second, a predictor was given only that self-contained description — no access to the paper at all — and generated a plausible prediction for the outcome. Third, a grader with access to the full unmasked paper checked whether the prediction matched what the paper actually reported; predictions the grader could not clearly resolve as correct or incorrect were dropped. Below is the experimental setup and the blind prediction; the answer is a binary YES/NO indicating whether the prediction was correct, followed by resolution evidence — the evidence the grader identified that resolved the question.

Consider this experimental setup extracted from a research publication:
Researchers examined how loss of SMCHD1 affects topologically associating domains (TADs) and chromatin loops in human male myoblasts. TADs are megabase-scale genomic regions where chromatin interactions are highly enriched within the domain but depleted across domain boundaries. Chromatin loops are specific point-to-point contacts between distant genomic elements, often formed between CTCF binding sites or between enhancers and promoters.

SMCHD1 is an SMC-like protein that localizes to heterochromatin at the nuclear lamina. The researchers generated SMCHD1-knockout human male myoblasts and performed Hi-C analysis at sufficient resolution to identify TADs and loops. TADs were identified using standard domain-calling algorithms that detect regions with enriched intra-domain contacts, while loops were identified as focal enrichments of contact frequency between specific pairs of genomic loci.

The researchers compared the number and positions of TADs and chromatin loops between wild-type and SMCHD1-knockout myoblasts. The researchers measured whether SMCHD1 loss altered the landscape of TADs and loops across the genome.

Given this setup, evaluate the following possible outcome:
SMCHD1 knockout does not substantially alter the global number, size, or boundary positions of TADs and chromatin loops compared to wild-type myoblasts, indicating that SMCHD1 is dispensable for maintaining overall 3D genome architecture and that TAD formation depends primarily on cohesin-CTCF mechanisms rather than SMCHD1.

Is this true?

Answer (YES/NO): NO